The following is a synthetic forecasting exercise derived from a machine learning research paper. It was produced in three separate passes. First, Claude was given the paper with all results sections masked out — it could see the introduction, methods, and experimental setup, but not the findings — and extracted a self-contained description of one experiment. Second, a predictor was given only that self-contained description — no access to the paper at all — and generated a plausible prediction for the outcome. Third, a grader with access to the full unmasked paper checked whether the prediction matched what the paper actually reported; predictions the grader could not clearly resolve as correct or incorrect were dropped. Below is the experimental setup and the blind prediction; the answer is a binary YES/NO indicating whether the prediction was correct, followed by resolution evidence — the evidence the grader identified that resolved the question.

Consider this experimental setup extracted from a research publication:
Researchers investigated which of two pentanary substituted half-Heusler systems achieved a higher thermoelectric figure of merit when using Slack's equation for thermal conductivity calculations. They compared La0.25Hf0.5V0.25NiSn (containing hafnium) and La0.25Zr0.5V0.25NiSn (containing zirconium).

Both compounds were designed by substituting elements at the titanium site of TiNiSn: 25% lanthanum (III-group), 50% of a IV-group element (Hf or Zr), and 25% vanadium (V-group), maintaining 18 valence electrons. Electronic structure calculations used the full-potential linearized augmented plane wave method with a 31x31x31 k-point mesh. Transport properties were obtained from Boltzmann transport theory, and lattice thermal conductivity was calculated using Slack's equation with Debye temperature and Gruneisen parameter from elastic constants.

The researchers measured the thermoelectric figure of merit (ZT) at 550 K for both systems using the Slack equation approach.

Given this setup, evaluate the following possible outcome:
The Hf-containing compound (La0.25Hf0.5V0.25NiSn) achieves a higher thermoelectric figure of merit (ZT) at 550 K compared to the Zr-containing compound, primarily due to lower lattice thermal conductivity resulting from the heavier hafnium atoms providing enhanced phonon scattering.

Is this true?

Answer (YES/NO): YES